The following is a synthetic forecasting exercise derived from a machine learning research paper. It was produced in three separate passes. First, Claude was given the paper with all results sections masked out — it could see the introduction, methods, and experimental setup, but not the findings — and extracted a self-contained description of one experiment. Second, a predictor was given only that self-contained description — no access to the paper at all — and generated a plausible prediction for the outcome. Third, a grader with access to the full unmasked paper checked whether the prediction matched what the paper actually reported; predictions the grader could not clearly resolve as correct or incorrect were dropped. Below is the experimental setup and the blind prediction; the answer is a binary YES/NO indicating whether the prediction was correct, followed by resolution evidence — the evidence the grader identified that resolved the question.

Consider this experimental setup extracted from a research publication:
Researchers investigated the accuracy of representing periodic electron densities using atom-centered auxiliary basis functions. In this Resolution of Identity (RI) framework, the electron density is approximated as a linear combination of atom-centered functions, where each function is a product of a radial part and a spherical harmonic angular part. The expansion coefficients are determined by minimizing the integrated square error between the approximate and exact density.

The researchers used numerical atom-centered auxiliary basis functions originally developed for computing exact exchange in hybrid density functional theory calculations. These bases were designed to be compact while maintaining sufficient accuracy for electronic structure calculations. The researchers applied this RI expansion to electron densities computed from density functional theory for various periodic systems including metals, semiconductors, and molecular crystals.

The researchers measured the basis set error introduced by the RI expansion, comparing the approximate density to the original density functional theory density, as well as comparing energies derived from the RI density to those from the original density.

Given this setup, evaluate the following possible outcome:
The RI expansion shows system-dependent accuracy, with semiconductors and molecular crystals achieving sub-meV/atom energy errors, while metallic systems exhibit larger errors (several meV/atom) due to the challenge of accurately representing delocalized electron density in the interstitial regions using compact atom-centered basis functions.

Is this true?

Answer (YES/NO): NO